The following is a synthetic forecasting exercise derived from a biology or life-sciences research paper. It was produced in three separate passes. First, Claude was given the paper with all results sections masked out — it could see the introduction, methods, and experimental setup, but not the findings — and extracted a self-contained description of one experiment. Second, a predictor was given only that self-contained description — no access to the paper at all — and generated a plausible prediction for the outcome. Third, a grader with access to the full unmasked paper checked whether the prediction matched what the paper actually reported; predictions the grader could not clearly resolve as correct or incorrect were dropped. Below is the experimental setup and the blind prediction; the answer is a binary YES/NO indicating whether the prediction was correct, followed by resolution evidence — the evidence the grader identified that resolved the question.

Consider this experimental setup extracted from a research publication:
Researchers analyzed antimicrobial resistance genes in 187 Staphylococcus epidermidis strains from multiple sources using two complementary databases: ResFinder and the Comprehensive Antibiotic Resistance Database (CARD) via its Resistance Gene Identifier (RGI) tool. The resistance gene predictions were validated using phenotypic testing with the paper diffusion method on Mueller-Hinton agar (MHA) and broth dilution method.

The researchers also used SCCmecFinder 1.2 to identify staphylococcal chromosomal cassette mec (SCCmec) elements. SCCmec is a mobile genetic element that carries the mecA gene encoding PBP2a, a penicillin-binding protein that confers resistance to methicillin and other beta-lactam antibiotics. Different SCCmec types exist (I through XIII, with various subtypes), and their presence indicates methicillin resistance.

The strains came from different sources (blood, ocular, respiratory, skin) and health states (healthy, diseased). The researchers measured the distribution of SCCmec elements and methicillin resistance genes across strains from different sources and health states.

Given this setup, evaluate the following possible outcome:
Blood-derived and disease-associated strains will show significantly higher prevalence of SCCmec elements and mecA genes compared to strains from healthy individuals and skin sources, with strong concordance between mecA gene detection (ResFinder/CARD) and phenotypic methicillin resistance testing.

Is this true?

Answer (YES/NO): NO